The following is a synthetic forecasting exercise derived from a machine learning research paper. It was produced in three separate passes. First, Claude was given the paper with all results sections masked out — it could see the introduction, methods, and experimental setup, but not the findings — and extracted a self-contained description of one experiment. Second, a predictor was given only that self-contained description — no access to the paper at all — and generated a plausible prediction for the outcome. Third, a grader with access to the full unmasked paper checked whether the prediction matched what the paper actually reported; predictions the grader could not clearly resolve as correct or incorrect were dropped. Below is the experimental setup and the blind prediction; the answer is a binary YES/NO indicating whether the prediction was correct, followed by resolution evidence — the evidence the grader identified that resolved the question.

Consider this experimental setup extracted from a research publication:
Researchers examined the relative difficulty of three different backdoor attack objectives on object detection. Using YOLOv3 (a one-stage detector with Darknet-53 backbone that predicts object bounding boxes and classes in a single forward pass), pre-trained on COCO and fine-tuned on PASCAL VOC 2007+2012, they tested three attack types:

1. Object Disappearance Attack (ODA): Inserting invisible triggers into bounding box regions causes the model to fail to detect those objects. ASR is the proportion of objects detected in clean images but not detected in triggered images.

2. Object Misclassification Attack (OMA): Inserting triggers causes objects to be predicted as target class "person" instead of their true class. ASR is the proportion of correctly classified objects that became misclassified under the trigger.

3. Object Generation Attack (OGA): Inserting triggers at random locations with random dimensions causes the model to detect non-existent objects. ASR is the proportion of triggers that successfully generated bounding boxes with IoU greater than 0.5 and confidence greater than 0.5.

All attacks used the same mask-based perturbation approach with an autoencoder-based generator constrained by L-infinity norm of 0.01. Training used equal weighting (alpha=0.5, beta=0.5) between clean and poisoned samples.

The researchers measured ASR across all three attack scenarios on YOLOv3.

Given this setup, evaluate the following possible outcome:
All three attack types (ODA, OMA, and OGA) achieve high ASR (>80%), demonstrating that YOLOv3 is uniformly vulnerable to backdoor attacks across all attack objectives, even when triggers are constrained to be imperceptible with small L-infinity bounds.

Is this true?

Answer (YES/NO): YES